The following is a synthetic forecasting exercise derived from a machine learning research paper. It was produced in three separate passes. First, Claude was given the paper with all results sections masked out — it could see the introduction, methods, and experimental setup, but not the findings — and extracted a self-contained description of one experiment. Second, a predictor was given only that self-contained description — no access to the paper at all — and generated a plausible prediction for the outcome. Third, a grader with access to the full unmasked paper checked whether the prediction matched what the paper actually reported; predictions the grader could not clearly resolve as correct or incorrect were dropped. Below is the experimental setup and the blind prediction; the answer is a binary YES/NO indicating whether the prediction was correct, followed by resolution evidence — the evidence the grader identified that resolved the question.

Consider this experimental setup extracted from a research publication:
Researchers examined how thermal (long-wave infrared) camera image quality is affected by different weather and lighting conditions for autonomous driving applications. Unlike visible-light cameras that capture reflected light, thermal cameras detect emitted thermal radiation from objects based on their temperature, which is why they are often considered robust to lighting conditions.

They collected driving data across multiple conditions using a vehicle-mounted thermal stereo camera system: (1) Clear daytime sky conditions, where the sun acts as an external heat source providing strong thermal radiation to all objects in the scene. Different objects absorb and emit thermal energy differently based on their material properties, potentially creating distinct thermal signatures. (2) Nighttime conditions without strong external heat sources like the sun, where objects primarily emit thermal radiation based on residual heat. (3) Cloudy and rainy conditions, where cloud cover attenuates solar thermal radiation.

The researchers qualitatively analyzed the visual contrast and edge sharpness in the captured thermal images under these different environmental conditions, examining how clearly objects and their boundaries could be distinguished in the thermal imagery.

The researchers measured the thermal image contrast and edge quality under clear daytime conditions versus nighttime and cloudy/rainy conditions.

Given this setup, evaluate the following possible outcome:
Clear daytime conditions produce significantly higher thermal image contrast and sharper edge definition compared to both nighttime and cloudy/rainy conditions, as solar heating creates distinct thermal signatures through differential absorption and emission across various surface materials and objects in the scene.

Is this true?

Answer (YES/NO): YES